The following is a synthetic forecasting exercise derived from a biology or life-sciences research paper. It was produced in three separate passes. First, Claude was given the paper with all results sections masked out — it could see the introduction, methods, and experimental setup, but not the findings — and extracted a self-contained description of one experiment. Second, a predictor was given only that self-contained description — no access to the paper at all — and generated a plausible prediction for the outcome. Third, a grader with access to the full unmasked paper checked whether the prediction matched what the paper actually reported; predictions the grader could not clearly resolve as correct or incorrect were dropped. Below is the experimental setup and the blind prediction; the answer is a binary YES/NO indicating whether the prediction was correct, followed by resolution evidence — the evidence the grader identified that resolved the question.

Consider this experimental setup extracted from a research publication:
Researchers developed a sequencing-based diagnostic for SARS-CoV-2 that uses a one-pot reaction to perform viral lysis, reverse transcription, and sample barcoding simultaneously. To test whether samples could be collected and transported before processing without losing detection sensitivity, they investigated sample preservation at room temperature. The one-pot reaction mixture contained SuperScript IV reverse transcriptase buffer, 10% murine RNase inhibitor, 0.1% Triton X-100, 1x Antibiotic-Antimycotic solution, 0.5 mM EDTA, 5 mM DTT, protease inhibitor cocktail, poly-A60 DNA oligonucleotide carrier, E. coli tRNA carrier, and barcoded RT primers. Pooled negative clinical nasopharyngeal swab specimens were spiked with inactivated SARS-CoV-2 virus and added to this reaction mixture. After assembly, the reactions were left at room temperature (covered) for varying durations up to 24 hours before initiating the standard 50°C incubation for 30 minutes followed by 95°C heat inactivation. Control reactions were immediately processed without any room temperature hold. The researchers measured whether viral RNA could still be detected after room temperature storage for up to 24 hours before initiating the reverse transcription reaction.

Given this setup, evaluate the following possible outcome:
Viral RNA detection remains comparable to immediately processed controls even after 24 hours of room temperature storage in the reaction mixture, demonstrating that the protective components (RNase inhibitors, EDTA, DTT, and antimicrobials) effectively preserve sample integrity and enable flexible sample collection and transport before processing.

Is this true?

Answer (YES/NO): NO